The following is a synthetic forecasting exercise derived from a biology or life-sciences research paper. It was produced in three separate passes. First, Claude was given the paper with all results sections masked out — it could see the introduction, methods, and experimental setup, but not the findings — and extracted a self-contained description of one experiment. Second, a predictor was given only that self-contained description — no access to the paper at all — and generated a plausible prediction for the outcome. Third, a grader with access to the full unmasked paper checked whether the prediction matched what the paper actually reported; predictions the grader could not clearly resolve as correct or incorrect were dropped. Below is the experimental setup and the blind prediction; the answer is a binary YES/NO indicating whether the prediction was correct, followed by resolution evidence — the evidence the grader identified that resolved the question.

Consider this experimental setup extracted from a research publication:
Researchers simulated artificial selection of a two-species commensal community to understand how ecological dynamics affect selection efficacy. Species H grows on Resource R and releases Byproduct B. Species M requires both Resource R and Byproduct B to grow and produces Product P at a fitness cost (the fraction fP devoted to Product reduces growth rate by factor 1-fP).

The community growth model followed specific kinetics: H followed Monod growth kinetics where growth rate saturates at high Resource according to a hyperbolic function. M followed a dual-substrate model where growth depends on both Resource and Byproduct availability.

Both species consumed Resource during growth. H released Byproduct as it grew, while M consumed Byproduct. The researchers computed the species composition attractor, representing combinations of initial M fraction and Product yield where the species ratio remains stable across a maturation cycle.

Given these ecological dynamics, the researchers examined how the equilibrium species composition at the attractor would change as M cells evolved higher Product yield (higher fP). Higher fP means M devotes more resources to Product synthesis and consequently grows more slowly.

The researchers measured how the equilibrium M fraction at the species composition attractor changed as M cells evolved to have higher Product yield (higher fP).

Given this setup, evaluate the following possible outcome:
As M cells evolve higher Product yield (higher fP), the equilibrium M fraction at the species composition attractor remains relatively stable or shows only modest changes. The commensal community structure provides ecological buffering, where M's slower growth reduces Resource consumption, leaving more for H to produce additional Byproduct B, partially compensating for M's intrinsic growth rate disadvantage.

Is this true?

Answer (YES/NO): NO